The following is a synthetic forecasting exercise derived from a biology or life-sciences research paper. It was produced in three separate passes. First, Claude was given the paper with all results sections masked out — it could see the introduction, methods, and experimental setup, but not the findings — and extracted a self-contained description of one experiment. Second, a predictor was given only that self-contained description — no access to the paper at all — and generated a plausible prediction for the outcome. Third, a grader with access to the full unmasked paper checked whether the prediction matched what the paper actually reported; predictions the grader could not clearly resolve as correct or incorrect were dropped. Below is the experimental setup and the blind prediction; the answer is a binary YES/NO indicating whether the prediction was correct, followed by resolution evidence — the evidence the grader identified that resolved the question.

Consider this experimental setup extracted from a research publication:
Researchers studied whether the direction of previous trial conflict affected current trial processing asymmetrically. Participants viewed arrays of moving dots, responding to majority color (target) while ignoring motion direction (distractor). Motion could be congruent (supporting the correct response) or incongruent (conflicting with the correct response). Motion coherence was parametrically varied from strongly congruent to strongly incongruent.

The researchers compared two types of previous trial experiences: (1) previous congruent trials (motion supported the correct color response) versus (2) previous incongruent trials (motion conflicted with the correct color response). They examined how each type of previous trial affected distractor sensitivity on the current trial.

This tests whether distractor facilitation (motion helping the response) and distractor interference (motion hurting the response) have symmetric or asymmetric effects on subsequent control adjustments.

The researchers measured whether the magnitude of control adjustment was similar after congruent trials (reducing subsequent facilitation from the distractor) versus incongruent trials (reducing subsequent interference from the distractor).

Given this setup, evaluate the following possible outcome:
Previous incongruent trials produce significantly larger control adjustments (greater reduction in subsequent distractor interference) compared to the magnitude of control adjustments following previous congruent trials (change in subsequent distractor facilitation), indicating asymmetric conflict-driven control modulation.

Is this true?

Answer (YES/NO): NO